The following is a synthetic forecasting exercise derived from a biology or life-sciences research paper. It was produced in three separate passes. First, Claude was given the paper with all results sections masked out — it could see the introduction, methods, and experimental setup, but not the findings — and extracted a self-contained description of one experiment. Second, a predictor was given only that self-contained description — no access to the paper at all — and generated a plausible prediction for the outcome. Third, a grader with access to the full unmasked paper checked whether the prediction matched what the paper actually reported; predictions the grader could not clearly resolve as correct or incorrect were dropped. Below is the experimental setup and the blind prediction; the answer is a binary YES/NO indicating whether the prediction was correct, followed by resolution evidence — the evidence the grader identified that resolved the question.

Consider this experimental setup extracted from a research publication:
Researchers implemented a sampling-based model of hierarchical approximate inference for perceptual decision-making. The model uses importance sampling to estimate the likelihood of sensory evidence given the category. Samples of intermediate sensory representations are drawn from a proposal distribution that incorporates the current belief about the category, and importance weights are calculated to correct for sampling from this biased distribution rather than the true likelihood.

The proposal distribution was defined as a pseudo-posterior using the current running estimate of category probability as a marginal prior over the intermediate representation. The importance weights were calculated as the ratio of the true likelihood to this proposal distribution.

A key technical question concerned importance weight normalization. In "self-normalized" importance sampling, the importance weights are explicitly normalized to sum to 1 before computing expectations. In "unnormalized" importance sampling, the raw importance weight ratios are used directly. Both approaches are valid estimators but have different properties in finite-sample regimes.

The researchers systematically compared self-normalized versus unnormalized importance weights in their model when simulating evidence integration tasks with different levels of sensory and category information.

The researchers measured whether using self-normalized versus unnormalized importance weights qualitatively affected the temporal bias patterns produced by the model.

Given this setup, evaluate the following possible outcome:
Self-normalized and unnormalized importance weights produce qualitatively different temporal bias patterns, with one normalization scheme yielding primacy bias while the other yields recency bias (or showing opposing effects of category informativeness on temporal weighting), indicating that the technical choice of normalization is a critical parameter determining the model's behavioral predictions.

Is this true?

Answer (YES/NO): NO